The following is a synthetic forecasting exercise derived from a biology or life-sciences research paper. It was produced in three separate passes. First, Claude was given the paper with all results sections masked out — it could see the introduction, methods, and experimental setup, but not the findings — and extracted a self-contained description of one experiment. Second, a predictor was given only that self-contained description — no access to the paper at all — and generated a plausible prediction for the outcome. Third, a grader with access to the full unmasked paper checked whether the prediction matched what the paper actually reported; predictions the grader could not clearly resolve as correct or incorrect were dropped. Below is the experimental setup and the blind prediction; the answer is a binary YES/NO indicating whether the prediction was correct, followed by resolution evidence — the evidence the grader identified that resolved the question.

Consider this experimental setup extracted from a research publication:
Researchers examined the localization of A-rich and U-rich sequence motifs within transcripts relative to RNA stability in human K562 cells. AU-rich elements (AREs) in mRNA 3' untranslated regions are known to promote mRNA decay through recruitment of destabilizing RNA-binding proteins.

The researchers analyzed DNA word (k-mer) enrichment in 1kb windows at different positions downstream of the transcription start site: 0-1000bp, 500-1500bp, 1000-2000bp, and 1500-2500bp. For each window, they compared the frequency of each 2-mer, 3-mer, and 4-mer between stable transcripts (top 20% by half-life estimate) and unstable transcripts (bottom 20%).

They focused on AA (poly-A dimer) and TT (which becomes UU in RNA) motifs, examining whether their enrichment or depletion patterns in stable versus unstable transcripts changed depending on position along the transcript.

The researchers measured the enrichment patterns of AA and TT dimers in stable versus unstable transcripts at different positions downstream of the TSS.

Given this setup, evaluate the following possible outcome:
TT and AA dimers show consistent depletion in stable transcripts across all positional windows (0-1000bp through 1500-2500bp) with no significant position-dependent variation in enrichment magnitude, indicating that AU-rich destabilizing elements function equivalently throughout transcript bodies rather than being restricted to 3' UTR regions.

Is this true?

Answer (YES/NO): NO